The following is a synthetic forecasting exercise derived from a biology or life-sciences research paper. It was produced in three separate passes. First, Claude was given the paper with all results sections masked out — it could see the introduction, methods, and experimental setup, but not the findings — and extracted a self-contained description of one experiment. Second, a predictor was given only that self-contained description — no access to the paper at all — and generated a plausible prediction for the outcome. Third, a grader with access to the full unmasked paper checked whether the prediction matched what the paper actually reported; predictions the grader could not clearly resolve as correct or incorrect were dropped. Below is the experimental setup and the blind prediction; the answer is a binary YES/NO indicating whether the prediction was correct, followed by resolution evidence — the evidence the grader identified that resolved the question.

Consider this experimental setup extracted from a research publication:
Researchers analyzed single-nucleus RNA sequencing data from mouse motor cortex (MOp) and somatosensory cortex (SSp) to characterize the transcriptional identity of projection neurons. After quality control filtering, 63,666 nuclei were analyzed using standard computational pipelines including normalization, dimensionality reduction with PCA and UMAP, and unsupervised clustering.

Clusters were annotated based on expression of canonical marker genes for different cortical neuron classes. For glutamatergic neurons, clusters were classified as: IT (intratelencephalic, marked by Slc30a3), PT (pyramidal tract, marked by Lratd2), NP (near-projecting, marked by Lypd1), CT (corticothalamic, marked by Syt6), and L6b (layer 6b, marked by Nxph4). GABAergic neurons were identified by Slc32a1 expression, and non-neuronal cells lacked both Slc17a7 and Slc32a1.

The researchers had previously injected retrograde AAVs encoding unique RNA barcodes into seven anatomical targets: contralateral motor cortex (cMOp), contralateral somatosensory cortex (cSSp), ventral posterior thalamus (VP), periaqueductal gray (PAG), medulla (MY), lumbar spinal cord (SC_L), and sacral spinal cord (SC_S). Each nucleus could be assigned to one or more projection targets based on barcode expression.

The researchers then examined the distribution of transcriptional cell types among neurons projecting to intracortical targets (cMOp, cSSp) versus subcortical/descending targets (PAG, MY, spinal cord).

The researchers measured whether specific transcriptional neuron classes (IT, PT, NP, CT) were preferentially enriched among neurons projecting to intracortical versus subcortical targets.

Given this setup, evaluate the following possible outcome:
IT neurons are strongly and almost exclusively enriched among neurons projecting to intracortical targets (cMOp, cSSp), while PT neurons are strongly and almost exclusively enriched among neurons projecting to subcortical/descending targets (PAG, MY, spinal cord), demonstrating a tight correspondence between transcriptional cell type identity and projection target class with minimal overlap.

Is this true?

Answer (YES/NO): NO